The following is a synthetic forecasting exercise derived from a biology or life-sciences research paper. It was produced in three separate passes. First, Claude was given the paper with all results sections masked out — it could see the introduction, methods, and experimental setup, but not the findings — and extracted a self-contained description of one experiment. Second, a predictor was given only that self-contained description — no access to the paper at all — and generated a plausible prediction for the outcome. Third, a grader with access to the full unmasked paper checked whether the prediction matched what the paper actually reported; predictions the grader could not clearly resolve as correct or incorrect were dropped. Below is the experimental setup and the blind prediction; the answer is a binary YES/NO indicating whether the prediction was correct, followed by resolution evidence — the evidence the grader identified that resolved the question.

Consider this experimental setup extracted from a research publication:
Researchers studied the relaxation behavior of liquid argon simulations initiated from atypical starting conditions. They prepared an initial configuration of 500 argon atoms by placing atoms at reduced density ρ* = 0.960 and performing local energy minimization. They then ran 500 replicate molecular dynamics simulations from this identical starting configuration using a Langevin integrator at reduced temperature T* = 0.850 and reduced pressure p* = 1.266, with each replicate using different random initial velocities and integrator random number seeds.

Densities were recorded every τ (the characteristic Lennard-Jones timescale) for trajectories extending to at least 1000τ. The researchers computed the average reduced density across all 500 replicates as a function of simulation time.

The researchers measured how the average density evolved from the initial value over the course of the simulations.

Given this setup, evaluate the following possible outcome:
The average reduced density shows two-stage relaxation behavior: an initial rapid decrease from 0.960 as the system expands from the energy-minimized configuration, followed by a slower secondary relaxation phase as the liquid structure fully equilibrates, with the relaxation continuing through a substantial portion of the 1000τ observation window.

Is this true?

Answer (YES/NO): NO